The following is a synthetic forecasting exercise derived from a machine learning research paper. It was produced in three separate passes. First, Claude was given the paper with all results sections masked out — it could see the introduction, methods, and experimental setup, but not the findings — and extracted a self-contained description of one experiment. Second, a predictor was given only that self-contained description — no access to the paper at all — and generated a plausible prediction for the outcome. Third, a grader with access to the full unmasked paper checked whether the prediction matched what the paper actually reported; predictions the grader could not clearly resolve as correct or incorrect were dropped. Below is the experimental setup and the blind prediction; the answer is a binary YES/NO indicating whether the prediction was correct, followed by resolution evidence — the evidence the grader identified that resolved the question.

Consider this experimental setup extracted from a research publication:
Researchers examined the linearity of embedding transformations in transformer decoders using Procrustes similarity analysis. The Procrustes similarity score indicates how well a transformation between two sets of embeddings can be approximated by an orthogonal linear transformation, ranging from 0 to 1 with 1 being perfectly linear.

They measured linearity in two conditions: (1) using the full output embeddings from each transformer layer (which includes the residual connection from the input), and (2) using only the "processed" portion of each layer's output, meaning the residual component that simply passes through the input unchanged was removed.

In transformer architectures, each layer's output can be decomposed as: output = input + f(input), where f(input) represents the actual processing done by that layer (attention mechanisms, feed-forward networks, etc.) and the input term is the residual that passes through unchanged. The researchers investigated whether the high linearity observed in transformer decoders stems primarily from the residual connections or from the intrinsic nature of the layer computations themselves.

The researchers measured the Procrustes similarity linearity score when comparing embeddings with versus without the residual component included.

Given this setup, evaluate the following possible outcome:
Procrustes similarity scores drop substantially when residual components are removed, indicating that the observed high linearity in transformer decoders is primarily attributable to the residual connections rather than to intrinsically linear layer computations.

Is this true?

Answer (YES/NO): YES